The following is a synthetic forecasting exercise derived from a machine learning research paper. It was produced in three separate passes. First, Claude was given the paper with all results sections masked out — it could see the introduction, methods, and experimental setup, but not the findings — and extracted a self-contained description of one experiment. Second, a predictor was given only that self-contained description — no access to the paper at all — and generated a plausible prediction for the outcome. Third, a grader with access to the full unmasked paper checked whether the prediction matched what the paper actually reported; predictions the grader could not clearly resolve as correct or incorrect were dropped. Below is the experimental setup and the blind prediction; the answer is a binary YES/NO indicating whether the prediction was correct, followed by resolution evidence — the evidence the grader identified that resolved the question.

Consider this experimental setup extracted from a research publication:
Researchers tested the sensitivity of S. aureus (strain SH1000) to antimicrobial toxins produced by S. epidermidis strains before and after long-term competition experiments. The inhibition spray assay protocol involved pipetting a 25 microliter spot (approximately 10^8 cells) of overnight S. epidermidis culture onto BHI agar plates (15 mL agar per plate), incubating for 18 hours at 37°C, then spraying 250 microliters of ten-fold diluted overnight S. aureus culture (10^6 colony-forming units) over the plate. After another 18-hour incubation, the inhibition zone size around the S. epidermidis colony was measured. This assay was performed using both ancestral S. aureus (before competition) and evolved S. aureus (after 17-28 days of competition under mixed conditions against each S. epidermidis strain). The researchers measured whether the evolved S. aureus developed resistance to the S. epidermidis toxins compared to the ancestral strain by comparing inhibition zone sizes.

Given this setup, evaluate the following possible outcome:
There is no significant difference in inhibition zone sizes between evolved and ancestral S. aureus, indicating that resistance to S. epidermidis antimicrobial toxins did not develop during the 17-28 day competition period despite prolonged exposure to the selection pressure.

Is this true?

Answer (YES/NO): NO